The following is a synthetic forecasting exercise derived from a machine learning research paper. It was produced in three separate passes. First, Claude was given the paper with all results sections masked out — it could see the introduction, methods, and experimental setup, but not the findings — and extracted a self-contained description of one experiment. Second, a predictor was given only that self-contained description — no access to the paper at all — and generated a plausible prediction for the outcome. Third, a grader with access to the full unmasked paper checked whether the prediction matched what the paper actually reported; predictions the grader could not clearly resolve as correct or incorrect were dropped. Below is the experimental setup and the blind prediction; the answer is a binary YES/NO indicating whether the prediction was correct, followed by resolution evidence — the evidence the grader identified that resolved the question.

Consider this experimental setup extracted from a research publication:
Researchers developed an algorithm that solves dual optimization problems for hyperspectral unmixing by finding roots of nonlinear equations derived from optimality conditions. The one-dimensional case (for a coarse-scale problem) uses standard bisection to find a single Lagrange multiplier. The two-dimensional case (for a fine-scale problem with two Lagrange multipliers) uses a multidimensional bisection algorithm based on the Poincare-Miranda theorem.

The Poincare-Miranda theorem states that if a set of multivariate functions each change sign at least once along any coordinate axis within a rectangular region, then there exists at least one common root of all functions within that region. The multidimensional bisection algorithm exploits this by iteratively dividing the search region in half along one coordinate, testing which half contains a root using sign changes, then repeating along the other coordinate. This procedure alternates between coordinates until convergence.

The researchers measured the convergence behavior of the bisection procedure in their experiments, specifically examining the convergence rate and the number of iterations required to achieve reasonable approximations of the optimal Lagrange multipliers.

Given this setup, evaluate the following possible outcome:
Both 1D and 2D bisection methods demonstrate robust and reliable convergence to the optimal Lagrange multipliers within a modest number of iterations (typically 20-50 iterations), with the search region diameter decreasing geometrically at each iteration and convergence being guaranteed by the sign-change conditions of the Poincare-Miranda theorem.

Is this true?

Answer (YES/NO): NO